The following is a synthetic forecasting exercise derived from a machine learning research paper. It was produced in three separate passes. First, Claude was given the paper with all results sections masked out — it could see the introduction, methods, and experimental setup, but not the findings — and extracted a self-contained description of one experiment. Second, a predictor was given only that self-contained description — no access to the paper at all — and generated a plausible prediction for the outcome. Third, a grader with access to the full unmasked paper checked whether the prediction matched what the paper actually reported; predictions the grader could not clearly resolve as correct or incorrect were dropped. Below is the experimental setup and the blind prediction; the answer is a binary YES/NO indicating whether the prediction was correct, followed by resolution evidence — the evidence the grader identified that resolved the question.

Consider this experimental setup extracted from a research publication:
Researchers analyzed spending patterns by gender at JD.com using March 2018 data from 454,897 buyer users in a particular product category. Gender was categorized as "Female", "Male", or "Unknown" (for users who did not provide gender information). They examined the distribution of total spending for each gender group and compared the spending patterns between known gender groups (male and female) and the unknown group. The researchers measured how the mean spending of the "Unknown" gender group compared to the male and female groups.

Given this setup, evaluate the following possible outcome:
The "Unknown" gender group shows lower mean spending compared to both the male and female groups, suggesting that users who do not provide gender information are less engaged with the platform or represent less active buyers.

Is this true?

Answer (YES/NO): NO